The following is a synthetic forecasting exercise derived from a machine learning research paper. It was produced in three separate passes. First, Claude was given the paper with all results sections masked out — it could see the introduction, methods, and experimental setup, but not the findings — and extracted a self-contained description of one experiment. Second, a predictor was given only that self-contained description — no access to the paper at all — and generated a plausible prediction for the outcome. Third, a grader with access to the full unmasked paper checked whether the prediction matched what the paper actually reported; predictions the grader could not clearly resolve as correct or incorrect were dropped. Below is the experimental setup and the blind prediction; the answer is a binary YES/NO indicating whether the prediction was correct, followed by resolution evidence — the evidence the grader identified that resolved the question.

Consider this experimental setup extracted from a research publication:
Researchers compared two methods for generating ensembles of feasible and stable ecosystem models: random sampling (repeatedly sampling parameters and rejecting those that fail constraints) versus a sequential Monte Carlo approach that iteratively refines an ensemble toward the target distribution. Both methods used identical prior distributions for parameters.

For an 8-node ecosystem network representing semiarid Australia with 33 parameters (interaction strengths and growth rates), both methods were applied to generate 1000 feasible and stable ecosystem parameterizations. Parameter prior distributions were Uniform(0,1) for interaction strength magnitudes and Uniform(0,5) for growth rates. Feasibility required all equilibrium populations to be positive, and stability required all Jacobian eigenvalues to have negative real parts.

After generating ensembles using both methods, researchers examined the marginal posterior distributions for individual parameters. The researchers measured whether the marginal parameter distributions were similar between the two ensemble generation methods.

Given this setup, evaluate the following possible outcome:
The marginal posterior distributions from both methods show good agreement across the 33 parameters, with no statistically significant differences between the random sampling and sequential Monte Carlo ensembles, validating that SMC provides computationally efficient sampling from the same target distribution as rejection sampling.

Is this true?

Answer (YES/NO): YES